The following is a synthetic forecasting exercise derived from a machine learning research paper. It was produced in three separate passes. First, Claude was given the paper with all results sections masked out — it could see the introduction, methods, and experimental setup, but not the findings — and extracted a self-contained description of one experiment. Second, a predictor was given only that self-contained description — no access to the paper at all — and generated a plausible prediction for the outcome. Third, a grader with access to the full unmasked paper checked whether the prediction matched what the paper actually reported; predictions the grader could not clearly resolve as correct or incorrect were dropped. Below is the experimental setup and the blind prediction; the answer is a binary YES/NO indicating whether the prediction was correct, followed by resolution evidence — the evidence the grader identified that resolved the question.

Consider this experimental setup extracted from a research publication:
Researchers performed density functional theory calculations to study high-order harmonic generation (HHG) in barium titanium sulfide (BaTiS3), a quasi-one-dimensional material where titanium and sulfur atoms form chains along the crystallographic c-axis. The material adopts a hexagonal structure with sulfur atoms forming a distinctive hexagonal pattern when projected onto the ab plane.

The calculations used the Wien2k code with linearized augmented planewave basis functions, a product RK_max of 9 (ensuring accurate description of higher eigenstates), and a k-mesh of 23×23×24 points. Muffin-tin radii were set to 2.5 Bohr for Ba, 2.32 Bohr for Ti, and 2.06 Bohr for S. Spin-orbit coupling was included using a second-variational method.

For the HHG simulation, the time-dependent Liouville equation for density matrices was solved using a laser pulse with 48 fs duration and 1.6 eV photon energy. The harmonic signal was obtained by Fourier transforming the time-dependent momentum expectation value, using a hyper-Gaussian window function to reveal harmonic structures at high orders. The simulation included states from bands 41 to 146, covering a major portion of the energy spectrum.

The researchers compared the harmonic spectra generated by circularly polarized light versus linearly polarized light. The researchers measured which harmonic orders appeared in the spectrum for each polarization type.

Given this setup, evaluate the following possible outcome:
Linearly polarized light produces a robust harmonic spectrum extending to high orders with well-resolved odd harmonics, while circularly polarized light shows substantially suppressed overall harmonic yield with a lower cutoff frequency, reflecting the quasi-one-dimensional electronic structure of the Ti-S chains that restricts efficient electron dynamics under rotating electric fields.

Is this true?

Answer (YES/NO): NO